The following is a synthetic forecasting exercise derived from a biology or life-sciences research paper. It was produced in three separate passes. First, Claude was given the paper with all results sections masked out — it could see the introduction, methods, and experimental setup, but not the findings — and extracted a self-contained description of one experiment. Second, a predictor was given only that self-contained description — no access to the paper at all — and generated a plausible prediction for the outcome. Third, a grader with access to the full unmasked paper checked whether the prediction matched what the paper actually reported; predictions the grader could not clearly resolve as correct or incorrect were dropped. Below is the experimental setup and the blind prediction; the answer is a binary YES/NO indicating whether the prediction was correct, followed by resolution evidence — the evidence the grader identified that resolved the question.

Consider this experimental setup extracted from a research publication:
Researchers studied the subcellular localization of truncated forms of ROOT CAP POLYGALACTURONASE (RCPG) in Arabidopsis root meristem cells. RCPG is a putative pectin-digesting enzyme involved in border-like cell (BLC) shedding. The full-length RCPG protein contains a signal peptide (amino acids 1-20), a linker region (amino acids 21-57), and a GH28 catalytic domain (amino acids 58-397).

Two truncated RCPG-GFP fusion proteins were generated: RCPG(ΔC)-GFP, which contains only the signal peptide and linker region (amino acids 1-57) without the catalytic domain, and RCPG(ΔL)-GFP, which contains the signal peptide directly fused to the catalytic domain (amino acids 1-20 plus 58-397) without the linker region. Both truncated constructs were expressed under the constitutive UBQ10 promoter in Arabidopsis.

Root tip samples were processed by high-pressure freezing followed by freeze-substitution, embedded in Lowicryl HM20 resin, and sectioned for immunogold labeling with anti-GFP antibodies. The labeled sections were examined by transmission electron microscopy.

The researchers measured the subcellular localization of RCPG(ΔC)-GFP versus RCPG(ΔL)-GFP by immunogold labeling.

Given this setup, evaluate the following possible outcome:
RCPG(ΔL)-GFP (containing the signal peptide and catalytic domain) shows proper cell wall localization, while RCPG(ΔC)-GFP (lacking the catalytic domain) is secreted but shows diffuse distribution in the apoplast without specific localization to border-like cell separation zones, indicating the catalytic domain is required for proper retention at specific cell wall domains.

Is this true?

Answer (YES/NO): NO